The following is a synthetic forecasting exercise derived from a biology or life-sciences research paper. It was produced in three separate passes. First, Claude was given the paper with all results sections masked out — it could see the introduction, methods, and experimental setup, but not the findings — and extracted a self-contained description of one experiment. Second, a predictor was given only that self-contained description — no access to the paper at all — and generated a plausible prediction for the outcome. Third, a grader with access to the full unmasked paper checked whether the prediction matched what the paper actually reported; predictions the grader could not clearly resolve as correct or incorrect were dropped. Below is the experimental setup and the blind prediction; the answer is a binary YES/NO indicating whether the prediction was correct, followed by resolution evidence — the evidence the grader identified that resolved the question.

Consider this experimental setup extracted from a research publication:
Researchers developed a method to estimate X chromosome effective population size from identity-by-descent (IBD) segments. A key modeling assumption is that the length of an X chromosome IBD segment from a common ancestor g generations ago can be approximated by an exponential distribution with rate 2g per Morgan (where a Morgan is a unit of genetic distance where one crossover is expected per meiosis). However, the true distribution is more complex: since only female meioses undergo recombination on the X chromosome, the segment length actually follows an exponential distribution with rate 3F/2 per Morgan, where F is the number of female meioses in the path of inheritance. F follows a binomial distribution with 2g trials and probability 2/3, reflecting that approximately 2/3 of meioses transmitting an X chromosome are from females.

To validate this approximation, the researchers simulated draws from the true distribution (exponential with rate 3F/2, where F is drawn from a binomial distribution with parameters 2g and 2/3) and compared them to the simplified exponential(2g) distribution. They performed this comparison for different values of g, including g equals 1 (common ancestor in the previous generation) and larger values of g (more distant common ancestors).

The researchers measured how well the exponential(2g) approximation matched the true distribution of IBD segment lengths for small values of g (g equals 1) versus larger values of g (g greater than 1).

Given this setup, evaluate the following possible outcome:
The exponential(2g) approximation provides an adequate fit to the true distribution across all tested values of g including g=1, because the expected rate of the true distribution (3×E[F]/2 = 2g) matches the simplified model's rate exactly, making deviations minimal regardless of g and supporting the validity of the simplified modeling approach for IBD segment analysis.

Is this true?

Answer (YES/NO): NO